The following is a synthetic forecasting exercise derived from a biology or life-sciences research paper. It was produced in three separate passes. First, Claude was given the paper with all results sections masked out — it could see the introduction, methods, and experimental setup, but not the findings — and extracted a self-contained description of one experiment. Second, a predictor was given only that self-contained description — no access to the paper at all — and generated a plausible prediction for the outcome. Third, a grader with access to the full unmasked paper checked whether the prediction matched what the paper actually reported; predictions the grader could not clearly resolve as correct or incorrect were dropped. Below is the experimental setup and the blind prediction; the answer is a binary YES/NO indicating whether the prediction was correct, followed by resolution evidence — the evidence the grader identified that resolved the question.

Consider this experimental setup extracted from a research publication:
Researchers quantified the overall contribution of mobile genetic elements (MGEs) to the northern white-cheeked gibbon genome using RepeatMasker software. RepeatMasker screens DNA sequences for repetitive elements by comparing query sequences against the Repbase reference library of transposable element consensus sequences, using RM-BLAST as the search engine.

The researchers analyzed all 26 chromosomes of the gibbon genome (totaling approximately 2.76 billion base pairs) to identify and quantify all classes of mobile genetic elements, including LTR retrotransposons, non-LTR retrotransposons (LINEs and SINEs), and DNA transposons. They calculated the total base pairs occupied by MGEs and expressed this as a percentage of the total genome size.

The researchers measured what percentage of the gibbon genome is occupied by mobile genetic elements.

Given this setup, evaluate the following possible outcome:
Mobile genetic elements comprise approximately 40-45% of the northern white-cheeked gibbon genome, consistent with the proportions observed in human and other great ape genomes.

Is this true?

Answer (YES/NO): YES